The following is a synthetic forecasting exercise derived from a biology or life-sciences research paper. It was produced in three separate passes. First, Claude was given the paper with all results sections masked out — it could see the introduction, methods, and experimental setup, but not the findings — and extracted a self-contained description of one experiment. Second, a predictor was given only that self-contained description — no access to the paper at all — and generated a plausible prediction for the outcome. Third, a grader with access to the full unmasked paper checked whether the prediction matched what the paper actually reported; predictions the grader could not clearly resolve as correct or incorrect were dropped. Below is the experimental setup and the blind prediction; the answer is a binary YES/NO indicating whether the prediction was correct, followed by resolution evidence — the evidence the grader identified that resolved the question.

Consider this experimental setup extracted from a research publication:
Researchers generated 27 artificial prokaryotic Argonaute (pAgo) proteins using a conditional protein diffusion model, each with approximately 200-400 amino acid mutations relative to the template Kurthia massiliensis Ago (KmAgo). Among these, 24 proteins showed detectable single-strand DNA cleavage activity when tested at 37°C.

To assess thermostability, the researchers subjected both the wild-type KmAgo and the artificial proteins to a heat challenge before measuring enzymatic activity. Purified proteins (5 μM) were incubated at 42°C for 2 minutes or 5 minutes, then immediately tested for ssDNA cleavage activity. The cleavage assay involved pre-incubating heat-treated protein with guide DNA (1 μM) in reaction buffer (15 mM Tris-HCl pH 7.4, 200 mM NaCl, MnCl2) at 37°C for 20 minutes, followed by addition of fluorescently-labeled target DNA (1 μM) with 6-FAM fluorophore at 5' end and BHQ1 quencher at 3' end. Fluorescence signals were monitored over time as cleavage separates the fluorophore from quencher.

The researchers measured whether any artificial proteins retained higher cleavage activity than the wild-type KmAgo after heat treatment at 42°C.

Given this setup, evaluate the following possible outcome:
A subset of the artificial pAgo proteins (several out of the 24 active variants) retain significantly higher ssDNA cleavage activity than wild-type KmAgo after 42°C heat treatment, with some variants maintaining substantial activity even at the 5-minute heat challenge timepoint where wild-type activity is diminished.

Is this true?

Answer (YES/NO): YES